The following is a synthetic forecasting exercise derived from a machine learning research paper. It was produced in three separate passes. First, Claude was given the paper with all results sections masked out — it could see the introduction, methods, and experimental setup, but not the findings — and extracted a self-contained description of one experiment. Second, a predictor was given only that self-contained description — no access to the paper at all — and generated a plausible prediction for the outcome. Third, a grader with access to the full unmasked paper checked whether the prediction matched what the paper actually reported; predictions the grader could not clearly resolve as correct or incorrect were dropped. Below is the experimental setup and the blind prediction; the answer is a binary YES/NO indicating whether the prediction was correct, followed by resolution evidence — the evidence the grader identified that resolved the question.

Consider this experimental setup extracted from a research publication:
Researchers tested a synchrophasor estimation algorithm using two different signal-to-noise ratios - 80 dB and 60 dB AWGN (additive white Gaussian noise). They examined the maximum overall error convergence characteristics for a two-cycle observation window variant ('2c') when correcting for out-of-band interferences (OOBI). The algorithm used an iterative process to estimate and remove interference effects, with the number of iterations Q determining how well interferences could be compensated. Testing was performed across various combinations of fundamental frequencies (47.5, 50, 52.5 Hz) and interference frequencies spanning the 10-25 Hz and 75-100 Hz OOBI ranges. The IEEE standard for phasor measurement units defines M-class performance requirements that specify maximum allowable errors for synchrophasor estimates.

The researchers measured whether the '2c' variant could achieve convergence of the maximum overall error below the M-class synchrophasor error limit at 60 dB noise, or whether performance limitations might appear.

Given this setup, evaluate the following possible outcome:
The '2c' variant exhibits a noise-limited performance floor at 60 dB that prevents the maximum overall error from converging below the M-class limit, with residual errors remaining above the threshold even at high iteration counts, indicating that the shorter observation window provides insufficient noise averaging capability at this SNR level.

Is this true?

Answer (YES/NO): NO